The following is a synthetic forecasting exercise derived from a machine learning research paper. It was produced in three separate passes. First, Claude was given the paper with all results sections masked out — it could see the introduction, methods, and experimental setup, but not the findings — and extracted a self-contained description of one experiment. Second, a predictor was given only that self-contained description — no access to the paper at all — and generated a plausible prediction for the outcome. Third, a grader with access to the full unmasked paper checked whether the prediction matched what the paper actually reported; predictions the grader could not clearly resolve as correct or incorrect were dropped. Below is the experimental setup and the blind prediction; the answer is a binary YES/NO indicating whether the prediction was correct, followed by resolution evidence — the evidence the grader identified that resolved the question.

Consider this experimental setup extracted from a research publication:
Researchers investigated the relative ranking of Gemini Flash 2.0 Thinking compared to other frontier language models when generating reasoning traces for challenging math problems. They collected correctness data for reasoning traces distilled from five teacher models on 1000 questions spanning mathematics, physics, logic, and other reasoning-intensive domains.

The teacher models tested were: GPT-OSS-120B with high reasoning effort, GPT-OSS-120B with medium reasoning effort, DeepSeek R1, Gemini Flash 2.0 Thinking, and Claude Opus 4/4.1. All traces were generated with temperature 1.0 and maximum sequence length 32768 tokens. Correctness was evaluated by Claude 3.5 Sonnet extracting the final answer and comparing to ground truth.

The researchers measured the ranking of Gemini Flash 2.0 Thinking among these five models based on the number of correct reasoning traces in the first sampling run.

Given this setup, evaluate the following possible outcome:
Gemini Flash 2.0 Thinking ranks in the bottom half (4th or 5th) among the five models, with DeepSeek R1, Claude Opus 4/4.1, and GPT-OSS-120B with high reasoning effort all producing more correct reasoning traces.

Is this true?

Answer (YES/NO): YES